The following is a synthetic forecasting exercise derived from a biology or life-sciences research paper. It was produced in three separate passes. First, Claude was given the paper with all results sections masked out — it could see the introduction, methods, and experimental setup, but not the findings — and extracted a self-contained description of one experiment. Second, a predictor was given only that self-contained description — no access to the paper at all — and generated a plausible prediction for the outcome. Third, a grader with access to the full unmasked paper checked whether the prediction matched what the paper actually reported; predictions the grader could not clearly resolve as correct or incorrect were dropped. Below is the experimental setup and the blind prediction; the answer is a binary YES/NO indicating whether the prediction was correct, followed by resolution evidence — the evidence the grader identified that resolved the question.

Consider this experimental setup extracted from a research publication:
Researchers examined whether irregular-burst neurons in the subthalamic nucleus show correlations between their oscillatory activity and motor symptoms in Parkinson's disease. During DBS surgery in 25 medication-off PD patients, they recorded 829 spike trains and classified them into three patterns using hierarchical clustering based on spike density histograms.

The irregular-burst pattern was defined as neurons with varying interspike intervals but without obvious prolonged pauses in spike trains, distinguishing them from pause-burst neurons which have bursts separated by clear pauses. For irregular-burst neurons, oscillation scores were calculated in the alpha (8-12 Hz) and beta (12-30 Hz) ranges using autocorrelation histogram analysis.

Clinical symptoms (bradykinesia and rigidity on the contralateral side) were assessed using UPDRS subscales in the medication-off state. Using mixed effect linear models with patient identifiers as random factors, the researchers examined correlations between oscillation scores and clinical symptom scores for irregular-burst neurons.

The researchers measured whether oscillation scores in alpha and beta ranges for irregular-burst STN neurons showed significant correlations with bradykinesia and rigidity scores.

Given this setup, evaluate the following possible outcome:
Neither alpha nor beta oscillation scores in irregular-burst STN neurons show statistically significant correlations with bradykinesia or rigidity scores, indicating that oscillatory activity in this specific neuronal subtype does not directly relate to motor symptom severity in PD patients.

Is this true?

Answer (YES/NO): YES